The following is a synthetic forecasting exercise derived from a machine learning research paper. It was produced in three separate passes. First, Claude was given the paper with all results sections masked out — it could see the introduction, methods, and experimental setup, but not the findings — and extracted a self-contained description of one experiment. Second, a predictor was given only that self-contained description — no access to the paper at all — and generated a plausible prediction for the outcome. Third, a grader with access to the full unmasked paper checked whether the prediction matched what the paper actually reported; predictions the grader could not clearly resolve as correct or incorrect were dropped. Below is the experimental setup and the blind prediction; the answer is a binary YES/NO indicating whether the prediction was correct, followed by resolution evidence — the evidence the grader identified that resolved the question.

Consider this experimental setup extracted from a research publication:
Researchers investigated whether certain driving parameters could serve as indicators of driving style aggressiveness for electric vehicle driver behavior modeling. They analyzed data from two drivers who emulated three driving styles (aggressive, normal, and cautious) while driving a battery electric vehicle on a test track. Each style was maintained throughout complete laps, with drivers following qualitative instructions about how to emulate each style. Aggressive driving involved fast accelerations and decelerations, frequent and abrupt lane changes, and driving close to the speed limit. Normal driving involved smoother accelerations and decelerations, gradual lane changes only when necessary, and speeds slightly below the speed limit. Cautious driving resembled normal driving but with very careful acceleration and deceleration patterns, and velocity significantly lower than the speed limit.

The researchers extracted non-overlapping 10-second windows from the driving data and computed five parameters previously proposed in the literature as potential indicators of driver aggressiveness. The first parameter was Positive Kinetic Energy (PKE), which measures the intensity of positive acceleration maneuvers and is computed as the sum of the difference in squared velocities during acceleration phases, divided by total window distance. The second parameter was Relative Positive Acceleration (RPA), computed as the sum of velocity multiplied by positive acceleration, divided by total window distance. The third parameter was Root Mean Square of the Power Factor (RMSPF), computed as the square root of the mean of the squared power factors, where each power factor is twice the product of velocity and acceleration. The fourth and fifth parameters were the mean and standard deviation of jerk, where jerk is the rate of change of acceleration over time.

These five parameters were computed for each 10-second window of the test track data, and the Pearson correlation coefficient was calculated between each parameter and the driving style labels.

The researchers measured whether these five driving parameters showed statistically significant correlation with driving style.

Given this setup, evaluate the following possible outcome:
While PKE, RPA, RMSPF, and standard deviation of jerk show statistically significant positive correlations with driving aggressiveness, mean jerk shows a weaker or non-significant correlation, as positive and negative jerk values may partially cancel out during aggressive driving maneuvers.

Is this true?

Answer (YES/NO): NO